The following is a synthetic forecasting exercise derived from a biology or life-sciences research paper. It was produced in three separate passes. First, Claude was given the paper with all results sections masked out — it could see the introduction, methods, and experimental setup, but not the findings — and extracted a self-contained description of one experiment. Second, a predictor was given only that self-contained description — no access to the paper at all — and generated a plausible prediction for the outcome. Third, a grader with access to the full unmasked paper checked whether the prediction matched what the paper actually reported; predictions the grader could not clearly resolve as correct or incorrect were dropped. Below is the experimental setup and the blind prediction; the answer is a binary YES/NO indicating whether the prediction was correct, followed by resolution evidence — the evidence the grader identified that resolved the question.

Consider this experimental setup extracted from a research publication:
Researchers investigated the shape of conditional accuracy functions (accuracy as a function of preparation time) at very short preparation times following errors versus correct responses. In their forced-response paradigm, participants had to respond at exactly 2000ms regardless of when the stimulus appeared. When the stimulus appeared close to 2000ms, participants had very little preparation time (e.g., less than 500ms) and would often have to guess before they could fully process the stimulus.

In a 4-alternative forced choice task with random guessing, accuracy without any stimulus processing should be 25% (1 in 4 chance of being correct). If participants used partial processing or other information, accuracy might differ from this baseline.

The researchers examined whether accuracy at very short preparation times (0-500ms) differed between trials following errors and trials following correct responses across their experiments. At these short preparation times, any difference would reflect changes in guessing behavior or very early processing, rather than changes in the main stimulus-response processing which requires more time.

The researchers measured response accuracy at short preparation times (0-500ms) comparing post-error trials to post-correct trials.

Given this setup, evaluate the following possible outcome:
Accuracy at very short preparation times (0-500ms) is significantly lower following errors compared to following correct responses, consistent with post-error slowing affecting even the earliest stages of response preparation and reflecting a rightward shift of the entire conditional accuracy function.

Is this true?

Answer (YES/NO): NO